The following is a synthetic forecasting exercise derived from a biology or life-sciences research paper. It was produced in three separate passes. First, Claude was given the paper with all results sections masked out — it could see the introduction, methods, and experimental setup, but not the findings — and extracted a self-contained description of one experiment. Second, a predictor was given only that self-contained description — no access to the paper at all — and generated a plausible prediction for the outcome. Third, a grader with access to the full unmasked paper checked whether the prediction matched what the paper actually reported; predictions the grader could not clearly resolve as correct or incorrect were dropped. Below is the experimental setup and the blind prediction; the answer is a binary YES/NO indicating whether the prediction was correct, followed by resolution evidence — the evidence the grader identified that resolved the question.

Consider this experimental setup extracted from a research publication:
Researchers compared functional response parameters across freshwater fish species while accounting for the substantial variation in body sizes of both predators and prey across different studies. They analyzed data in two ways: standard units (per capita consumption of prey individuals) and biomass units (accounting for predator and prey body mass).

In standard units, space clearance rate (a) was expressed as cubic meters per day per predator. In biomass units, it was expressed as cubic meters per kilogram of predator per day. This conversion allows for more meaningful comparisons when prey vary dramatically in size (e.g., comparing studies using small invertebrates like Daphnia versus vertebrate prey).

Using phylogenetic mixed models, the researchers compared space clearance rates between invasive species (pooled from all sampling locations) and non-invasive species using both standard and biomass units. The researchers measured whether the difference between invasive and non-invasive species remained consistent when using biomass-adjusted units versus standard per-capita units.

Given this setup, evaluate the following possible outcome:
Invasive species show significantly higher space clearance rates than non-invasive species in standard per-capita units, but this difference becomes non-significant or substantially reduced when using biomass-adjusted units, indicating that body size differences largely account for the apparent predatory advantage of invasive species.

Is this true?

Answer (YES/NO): NO